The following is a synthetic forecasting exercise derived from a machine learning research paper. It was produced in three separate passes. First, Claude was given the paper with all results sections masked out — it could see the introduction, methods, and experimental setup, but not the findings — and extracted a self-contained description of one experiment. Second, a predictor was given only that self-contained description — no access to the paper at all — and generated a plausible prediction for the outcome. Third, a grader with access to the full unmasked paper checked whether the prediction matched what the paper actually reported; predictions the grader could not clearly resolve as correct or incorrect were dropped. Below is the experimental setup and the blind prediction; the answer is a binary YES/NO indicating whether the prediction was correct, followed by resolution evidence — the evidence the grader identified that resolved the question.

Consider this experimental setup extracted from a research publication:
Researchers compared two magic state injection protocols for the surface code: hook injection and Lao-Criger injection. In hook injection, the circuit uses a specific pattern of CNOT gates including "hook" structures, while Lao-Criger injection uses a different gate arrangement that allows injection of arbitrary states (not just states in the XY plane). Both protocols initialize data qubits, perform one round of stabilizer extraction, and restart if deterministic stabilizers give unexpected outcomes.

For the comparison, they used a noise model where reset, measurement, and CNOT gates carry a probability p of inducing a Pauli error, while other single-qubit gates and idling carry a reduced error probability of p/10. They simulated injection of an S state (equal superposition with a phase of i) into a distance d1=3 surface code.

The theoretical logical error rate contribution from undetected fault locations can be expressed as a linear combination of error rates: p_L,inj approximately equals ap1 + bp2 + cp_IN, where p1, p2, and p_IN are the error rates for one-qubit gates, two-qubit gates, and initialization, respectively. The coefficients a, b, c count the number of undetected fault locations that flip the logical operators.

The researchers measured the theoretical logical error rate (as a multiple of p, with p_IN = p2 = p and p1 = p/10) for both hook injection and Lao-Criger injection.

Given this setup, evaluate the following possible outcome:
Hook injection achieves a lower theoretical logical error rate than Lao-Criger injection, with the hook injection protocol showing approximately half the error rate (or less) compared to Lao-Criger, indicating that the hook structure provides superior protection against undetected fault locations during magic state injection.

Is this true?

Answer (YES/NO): YES